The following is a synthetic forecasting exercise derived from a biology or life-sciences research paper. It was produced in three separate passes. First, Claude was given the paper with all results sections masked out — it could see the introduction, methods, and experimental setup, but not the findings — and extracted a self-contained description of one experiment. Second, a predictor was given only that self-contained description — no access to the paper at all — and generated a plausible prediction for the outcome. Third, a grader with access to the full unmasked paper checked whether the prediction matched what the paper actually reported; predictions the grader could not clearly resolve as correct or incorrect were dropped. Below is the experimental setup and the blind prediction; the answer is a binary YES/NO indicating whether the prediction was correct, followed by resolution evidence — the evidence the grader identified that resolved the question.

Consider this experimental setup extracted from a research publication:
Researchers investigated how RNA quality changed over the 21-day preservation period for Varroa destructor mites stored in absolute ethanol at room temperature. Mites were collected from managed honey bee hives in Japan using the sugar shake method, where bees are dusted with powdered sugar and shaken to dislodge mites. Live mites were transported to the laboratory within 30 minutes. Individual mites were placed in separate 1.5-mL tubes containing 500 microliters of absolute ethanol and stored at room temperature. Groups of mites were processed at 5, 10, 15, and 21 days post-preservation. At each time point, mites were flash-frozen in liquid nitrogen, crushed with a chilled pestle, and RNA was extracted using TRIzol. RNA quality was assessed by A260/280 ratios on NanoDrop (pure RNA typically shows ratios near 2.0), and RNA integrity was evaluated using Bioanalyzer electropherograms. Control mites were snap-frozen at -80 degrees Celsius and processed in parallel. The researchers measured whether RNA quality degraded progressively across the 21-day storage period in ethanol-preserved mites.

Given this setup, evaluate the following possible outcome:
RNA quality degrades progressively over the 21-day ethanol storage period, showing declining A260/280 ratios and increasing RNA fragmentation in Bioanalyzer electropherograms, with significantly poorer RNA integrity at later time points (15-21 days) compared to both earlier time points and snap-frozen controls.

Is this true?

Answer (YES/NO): NO